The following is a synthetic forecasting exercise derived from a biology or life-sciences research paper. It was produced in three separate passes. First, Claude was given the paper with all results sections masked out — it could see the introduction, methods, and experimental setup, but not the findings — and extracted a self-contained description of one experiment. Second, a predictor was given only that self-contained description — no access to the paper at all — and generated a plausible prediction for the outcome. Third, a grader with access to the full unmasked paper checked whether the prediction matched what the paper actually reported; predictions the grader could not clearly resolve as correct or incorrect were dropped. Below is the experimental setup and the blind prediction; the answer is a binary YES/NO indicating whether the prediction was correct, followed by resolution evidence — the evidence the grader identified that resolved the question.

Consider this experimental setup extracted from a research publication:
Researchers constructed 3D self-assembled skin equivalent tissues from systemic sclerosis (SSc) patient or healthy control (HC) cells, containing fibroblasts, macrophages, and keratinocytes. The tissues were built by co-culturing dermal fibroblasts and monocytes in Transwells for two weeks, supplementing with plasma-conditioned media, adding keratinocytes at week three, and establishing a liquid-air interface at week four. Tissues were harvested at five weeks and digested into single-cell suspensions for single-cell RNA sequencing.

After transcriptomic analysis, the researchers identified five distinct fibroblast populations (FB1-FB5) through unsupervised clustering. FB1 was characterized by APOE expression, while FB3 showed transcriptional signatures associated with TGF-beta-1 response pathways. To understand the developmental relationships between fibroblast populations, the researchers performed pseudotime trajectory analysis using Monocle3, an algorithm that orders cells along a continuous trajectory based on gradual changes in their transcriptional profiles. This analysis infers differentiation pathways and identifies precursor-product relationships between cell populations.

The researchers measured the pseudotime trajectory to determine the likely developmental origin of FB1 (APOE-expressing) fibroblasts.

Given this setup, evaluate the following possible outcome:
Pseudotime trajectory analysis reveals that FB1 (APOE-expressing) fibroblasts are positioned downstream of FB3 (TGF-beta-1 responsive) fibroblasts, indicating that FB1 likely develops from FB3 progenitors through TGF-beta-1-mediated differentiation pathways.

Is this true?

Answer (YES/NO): YES